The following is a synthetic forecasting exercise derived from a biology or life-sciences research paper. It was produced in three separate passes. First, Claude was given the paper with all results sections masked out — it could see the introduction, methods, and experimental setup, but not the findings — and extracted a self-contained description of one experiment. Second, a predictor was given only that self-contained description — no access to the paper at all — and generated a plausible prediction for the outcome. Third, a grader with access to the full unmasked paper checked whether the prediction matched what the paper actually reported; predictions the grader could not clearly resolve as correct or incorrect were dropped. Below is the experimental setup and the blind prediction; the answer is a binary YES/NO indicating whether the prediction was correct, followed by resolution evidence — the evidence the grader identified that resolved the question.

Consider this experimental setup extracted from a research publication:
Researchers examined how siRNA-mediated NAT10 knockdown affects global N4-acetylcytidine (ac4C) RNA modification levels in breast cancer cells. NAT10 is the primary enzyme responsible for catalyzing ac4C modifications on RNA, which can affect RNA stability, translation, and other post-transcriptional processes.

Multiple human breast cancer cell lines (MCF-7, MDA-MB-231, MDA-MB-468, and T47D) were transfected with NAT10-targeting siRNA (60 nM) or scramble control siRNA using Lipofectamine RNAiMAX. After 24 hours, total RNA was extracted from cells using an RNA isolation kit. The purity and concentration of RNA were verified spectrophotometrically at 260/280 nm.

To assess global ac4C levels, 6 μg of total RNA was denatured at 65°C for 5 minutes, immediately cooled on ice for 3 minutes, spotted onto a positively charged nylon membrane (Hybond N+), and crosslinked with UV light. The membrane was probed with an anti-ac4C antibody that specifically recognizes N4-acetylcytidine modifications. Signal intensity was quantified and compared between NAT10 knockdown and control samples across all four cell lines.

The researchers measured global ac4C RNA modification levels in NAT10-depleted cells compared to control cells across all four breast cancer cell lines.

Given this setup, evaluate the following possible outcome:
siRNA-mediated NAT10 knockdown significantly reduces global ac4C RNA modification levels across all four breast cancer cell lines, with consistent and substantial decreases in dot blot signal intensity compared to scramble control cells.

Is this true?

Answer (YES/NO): NO